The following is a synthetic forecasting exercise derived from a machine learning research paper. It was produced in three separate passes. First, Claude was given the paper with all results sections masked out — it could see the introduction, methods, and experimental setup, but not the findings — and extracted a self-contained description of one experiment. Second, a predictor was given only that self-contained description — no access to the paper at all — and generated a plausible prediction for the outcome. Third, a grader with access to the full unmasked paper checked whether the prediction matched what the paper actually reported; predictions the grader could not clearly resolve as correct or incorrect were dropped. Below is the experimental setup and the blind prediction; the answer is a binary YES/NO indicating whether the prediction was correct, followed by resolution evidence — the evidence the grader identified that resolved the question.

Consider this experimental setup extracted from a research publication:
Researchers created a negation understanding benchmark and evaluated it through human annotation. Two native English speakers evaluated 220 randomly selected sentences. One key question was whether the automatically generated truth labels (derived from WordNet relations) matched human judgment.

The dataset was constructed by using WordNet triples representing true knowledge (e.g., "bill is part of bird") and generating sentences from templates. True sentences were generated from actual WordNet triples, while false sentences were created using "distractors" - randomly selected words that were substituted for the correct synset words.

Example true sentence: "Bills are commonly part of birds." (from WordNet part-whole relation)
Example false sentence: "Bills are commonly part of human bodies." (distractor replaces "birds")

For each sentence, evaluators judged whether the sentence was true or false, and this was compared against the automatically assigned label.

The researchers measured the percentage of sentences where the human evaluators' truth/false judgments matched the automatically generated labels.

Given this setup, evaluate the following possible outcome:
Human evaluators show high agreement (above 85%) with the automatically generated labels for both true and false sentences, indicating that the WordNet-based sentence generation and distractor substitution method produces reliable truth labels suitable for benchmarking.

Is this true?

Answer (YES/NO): YES